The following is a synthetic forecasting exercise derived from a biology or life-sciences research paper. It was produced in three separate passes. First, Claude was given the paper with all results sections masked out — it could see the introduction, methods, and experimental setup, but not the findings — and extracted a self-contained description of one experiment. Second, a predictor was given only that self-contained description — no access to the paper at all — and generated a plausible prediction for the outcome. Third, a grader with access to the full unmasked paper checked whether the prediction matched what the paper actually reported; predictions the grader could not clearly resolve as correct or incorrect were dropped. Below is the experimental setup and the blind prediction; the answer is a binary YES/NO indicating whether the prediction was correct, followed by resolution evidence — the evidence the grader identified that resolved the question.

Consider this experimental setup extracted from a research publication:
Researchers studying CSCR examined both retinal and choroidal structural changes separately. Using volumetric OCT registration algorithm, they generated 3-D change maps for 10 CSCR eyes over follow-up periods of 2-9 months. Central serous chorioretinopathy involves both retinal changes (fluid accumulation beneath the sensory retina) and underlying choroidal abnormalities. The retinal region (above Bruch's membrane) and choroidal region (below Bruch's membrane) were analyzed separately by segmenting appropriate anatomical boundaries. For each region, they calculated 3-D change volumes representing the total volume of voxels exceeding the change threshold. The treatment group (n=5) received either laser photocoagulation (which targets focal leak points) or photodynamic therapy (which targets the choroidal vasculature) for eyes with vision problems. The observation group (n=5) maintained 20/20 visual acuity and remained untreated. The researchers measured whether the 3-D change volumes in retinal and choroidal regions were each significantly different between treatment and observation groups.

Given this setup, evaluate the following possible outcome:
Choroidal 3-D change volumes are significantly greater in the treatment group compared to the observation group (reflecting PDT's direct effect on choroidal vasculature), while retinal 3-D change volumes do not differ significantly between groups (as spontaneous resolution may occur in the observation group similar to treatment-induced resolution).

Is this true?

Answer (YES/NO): NO